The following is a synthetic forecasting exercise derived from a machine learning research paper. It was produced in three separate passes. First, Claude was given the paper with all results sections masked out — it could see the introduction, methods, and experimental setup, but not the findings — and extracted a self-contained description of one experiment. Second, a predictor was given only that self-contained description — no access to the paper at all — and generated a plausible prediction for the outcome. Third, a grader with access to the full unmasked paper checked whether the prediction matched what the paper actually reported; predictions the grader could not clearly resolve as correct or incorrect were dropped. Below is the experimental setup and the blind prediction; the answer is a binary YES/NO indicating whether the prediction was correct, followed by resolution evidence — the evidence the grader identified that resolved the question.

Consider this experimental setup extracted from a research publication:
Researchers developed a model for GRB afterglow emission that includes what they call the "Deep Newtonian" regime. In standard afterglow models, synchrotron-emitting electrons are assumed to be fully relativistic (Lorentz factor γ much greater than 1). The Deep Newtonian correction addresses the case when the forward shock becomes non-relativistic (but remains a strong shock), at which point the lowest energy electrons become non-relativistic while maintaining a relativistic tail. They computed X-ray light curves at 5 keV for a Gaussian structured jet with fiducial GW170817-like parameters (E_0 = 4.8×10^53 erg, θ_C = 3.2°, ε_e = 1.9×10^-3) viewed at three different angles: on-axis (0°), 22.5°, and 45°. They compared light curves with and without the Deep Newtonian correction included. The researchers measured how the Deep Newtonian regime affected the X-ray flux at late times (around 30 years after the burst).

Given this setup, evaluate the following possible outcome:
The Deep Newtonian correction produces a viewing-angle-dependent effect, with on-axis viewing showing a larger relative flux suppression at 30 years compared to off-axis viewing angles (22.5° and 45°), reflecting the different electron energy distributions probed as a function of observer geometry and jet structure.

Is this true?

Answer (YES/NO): NO